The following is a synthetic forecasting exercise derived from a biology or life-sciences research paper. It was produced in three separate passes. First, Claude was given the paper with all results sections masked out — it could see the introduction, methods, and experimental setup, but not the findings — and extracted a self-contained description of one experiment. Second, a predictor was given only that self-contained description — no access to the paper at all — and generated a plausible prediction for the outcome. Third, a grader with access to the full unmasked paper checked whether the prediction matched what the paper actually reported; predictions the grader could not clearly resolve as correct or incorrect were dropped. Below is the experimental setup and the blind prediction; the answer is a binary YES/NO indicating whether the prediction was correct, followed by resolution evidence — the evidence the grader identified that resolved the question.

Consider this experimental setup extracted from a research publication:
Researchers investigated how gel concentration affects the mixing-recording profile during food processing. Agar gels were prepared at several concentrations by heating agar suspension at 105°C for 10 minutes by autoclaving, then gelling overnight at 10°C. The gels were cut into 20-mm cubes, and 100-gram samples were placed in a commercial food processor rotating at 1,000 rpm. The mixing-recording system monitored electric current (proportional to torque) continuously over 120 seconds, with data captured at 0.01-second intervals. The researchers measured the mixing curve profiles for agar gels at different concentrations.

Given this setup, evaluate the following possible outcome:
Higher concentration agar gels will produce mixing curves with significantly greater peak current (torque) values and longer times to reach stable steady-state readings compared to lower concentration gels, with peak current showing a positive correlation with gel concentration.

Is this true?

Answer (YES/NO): NO